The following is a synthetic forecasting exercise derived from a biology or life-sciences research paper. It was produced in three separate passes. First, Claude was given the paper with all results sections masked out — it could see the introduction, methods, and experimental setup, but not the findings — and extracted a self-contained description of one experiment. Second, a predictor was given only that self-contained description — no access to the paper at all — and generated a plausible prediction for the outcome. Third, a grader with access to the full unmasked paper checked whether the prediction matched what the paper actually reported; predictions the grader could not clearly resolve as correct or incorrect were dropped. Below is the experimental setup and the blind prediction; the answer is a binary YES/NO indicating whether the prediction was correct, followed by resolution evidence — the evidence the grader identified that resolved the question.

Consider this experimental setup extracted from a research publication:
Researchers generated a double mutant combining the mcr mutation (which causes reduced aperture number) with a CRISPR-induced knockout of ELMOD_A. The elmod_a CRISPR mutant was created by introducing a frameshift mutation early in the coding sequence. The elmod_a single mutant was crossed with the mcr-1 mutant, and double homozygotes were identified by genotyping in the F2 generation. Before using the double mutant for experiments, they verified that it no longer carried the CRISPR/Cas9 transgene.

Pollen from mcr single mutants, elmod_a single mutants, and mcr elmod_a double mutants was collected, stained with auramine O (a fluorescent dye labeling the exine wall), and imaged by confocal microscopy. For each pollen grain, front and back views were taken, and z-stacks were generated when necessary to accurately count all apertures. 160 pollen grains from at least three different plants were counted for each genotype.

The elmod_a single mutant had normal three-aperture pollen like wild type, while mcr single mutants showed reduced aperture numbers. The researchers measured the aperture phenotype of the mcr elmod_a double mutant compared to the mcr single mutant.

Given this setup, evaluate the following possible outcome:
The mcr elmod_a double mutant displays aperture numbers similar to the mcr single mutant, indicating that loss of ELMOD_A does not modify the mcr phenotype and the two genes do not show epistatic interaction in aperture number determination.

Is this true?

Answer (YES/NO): NO